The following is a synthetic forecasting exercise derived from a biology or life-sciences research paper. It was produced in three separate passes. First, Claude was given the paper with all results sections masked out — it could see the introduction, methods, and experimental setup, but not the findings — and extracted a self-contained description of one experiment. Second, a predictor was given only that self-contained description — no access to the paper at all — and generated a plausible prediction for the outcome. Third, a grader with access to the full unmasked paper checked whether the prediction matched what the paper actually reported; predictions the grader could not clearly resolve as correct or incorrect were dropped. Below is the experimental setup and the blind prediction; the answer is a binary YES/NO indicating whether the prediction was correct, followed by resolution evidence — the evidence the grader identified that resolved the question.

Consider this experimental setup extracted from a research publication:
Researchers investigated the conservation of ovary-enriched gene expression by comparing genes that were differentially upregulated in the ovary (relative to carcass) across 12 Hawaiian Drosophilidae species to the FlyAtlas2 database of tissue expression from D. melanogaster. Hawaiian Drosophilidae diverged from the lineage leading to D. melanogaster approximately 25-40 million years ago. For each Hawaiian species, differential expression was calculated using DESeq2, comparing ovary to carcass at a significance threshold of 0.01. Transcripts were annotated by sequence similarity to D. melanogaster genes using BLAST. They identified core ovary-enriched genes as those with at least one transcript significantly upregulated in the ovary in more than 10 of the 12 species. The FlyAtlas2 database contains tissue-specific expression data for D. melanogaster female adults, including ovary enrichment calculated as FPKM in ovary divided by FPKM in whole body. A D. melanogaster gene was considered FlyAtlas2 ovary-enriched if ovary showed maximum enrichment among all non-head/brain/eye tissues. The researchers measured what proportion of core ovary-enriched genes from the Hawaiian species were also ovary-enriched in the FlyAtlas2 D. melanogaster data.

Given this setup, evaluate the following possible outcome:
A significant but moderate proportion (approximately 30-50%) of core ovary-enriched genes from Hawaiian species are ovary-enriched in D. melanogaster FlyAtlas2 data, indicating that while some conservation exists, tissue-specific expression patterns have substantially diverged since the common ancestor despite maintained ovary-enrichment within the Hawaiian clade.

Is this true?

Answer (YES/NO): NO